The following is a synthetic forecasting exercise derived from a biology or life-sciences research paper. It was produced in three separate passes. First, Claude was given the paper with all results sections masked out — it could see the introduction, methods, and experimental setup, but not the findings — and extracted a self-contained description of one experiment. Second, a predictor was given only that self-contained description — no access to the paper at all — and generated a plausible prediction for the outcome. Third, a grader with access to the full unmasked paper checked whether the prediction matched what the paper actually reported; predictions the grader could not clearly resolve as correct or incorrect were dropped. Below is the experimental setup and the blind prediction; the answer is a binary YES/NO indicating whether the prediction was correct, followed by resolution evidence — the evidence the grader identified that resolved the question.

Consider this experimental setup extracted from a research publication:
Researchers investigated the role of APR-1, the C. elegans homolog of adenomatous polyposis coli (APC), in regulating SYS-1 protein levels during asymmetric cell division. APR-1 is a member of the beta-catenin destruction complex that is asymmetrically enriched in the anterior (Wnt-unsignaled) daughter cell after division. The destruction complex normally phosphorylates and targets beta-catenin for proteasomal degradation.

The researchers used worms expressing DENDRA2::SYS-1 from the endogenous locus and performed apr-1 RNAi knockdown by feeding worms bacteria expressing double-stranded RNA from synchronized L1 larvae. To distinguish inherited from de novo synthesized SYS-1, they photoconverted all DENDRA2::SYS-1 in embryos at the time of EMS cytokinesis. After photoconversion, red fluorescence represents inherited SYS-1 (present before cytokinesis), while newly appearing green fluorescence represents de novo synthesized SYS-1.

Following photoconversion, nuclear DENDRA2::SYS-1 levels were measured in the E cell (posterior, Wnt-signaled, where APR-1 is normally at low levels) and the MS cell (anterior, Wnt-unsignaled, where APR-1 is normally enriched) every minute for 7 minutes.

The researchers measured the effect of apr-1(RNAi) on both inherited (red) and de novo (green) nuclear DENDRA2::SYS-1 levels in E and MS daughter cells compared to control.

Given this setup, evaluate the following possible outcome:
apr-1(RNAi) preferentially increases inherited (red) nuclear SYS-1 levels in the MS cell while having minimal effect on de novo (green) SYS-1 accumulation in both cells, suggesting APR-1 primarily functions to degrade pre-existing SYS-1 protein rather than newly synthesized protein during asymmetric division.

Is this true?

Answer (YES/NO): NO